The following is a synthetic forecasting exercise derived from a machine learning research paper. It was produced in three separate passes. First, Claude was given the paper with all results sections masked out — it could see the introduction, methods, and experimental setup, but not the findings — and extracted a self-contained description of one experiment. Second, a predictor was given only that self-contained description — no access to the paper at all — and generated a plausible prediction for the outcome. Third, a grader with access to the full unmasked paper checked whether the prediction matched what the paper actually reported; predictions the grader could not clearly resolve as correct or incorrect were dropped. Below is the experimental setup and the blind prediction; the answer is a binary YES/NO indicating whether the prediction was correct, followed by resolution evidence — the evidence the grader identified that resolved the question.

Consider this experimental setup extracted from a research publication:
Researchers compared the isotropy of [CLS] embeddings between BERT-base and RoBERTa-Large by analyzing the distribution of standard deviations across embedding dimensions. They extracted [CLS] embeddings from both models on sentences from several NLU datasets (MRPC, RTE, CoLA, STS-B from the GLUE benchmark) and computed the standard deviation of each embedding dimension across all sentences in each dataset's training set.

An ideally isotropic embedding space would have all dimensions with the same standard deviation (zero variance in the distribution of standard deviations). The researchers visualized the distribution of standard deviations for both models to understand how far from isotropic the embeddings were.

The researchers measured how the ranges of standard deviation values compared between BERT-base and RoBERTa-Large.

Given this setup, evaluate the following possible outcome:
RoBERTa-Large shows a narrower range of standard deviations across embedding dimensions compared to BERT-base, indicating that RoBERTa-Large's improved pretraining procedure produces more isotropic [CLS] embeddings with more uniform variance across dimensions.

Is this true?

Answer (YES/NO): YES